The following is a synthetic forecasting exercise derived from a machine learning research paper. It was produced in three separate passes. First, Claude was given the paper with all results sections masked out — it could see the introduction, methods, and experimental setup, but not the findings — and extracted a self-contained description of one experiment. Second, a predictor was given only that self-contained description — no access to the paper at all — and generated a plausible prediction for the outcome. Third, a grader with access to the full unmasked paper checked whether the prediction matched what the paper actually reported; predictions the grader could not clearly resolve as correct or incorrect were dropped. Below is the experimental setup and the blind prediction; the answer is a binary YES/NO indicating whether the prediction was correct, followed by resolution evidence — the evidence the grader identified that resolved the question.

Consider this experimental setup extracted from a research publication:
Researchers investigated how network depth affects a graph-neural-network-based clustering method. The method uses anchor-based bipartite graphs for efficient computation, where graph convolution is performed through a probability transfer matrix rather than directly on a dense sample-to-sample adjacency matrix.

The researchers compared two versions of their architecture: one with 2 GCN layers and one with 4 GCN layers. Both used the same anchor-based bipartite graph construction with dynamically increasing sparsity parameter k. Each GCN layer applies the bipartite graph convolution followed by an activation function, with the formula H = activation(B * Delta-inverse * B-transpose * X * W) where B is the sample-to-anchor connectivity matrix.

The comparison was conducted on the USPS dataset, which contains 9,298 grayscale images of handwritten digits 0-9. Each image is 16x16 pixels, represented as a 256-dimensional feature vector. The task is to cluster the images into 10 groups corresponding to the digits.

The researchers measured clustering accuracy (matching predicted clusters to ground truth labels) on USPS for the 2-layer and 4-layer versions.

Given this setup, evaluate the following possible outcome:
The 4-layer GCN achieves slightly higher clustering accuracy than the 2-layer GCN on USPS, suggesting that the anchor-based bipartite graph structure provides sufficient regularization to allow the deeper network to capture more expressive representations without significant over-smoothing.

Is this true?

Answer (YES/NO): NO